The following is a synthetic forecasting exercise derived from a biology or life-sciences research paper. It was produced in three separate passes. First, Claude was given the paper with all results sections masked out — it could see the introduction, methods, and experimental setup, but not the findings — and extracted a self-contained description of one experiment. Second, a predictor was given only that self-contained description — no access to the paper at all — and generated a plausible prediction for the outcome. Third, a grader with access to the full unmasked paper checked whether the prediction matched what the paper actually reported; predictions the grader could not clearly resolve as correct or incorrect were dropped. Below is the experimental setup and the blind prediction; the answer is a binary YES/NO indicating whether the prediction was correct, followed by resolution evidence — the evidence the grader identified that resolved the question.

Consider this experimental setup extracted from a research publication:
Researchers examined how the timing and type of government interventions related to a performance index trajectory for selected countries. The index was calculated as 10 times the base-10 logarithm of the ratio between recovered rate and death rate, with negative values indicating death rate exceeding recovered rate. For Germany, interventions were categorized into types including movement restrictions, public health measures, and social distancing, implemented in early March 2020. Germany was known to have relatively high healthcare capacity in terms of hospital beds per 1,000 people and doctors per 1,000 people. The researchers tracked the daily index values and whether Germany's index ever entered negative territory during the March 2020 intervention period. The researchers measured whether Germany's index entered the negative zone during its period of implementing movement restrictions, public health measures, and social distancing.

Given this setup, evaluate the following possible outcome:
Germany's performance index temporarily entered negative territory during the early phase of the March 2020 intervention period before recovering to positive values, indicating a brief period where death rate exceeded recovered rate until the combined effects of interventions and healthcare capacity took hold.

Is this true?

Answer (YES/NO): NO